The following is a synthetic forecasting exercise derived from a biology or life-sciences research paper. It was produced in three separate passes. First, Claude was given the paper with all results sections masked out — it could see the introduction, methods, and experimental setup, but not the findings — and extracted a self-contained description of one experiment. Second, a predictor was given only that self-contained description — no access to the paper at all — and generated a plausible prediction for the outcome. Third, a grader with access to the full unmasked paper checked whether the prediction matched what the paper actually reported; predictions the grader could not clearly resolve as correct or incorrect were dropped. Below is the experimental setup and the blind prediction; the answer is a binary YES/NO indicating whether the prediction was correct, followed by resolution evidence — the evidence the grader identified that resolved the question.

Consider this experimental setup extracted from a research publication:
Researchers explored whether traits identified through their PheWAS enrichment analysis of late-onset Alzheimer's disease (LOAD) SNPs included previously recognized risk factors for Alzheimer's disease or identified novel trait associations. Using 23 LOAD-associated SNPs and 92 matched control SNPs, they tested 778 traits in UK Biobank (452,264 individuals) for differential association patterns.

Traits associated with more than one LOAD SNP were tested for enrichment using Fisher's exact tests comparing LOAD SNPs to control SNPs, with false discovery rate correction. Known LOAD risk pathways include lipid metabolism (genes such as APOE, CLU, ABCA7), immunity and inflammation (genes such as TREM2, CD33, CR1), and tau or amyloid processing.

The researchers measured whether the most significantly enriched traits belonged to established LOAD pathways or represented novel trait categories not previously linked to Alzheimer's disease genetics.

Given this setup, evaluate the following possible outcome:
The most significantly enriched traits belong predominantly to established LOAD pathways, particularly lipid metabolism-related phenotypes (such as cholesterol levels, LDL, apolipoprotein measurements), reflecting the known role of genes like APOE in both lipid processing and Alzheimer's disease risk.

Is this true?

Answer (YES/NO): NO